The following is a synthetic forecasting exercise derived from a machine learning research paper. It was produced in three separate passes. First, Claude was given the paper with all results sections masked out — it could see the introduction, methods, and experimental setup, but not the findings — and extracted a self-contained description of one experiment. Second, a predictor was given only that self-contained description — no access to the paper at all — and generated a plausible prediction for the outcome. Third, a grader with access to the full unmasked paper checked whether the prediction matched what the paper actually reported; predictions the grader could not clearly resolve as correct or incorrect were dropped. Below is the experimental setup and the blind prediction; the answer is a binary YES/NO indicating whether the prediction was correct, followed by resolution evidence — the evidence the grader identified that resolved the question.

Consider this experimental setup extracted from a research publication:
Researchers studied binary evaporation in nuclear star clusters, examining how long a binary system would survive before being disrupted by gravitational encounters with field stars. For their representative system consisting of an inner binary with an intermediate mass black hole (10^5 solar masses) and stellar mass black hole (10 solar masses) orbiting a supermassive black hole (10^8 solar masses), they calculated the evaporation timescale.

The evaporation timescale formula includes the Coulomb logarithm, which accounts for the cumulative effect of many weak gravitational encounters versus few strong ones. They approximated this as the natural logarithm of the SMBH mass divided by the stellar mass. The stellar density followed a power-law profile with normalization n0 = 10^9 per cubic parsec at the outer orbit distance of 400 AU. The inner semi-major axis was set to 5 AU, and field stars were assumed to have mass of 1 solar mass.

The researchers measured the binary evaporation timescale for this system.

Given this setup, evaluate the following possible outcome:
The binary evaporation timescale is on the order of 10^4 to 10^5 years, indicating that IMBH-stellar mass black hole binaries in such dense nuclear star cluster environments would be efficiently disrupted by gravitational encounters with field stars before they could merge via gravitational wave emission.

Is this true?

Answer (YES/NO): NO